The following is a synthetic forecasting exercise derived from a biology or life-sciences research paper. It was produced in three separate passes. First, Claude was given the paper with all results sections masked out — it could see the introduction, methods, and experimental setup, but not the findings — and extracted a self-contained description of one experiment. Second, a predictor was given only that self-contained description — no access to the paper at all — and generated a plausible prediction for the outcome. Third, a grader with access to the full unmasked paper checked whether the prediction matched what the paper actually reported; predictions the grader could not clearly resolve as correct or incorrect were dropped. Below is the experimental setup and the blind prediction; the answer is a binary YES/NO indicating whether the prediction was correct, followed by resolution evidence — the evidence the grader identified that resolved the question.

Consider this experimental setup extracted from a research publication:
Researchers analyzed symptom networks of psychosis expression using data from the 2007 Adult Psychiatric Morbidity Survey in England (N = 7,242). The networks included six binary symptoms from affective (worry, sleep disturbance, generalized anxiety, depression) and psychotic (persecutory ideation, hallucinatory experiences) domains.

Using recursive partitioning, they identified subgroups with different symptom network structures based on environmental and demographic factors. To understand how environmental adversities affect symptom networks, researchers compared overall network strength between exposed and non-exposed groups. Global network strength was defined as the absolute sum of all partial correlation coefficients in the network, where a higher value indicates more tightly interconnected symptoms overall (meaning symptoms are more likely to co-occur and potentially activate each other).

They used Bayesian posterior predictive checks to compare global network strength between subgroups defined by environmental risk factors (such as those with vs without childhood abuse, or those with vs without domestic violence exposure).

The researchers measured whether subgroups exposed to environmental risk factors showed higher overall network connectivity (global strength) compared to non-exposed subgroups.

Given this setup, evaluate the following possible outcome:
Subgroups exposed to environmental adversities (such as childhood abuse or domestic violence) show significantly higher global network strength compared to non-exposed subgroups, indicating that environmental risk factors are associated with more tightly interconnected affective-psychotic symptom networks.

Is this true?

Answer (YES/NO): NO